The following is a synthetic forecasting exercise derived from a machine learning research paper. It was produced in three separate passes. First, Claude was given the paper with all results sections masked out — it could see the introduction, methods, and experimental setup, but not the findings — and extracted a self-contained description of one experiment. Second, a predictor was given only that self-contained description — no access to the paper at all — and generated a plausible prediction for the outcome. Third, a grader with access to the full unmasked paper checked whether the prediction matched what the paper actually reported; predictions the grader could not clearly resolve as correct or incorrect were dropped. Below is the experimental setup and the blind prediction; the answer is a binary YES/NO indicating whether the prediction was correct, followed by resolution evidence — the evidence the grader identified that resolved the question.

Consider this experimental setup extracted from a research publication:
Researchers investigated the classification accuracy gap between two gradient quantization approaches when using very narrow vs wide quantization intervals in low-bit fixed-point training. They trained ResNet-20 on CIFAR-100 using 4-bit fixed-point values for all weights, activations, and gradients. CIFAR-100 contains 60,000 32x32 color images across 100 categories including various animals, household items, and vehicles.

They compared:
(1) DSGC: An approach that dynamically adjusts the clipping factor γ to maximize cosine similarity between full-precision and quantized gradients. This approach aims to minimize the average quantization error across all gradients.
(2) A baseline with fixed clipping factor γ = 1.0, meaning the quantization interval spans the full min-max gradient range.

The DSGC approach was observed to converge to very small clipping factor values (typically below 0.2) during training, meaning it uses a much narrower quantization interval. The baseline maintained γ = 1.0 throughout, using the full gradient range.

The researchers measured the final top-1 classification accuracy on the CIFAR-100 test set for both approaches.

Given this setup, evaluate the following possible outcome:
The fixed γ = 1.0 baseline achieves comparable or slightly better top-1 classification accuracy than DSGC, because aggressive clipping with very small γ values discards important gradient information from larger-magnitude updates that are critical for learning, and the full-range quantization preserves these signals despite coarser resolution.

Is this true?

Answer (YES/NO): NO